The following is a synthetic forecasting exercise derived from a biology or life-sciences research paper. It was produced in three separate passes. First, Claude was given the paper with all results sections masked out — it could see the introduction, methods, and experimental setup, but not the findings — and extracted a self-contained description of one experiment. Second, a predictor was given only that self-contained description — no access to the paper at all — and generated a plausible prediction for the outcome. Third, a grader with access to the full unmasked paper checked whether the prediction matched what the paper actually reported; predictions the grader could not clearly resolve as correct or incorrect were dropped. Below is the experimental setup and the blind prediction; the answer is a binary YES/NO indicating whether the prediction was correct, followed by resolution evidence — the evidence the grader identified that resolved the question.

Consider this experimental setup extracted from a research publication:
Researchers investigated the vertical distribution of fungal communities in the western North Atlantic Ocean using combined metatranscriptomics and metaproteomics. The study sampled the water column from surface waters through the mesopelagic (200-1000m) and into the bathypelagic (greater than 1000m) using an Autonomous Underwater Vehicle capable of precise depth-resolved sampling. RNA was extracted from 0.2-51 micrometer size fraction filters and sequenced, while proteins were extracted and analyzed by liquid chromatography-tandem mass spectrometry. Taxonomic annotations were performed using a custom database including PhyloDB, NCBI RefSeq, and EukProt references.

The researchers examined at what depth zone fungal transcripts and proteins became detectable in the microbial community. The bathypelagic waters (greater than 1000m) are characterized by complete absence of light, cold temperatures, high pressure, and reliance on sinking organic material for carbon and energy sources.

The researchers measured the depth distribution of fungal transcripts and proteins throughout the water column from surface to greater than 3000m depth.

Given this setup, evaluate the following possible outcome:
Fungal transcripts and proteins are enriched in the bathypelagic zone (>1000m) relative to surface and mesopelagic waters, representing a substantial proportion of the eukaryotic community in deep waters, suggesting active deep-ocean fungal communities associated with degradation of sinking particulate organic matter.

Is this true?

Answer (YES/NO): YES